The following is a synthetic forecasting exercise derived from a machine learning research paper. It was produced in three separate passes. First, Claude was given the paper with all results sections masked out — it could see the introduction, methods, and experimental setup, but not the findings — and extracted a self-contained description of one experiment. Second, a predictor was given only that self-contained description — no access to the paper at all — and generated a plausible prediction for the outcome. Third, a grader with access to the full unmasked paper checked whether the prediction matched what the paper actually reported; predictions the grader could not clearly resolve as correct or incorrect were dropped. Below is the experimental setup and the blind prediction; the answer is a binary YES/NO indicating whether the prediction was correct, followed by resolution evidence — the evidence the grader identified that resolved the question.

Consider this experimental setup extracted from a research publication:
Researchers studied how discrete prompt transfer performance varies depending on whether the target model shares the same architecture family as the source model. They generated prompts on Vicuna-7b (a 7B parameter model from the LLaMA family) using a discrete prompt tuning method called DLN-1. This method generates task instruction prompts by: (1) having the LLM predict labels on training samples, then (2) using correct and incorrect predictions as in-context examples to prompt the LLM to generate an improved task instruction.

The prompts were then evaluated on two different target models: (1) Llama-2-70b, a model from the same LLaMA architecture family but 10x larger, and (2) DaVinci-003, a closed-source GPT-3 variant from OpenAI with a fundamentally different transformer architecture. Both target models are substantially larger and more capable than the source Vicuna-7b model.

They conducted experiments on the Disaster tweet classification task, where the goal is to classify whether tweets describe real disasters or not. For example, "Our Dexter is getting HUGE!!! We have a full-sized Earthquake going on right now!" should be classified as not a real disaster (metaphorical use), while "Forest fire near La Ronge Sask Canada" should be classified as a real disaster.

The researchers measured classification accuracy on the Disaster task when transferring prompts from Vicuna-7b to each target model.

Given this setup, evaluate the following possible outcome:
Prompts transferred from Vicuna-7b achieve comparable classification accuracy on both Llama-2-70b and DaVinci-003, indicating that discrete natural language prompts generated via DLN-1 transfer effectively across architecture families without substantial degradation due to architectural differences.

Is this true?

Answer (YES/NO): NO